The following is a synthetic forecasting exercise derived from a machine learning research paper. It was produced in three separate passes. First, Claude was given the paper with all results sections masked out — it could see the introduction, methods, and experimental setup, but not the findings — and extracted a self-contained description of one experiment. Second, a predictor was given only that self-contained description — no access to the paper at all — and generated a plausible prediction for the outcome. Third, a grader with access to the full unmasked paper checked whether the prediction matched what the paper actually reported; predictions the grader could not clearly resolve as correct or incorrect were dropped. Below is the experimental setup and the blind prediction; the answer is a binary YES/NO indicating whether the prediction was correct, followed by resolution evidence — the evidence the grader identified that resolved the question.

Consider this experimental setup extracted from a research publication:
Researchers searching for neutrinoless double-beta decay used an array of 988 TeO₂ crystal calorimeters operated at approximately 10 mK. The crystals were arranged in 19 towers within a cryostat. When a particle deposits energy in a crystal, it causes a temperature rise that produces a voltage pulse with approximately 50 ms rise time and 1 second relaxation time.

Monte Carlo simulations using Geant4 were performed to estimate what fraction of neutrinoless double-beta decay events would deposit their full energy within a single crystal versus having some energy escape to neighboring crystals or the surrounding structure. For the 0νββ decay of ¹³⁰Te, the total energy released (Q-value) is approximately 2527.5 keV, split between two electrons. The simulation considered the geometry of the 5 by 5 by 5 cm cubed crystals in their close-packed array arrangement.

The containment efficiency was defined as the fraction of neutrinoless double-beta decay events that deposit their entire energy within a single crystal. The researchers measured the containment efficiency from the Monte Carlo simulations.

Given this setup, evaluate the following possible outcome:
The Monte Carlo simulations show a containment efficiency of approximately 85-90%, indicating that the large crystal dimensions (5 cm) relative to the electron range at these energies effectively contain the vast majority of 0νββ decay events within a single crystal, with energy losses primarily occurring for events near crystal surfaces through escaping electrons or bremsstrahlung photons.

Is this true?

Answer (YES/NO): YES